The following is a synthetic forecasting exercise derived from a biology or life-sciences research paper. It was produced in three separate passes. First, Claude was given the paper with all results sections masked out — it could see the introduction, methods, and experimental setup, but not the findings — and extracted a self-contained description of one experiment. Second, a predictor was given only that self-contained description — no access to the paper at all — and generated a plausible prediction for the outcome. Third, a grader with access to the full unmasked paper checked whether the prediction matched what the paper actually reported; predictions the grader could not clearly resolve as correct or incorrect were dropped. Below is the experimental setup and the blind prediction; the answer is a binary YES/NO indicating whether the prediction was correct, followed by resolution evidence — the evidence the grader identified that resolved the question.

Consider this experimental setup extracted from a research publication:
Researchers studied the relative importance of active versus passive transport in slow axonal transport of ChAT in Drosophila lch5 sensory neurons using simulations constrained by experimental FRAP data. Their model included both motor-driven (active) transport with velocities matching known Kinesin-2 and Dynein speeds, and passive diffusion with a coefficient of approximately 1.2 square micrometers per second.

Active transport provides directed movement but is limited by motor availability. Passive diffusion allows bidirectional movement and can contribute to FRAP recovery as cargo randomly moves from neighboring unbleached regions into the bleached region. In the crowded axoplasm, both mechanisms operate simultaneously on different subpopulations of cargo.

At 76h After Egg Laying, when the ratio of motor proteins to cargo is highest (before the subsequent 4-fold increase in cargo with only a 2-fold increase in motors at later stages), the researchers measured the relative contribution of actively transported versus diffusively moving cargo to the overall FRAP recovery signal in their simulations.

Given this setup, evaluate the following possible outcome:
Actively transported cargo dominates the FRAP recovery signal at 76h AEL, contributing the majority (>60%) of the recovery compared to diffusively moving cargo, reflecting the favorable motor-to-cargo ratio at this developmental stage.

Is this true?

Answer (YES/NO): NO